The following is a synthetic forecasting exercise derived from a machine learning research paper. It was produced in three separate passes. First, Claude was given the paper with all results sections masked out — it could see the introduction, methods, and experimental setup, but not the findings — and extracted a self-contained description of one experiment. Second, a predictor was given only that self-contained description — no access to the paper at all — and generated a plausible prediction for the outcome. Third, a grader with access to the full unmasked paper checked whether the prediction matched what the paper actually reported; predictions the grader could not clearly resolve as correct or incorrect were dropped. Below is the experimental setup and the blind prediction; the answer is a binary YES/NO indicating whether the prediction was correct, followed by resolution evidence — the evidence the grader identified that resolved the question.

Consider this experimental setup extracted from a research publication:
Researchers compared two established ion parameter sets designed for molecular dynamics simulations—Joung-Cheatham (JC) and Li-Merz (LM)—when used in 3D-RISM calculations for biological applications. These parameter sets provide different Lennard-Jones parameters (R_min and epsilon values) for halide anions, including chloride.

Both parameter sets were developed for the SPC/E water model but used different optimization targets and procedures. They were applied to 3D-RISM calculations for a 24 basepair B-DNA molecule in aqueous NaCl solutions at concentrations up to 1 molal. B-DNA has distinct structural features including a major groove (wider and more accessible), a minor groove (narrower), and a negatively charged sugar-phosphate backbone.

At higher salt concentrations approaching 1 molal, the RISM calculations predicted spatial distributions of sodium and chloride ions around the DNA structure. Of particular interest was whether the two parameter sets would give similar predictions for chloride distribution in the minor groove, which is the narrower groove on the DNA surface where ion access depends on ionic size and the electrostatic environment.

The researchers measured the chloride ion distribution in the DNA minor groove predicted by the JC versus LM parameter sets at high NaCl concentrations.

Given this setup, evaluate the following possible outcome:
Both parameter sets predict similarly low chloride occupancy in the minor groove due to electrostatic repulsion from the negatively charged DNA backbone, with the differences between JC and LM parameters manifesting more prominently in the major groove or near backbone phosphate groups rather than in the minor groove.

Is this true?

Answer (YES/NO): NO